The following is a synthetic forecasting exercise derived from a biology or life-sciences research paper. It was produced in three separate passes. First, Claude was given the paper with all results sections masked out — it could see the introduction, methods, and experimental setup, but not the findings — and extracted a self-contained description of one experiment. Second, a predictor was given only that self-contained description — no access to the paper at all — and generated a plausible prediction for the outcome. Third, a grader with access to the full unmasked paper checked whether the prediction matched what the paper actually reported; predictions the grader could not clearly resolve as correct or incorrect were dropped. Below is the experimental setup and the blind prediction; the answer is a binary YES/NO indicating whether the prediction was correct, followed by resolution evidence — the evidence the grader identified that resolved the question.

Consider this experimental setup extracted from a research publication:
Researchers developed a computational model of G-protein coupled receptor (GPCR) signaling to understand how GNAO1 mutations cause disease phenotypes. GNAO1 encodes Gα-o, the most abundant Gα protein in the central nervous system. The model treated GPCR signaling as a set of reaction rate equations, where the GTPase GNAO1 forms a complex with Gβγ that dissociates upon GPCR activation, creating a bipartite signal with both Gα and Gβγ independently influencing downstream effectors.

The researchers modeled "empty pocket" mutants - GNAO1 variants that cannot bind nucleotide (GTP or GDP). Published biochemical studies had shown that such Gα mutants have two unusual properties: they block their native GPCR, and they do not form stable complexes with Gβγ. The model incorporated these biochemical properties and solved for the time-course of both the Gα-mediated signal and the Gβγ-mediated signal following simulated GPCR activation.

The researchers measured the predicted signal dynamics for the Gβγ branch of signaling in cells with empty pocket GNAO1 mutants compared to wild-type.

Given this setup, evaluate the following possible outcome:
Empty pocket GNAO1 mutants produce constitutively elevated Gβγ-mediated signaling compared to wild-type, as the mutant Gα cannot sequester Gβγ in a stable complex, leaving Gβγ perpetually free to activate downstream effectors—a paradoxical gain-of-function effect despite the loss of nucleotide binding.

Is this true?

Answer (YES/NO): YES